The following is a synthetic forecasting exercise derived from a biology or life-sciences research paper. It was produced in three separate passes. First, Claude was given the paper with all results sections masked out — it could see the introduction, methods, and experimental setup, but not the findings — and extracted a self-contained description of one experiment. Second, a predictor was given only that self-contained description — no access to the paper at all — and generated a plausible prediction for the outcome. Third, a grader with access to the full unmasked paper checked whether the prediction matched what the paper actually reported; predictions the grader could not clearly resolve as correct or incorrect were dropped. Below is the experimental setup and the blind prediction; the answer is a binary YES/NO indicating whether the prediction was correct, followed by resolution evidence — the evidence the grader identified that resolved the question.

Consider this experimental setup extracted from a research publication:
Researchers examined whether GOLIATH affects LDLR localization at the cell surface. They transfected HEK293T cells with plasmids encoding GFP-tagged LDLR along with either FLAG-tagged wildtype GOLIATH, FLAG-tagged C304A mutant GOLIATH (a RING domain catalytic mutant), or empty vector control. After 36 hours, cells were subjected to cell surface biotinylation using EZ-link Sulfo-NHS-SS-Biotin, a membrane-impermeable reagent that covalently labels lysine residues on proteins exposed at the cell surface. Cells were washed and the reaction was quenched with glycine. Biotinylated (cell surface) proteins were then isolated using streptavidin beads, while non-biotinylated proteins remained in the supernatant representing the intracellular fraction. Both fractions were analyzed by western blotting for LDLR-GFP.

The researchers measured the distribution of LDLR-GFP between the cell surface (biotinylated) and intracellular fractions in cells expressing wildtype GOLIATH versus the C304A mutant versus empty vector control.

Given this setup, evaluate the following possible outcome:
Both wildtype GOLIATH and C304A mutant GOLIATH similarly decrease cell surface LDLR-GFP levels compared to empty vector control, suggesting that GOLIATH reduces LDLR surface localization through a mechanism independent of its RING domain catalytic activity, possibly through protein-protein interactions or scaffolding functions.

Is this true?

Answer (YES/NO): NO